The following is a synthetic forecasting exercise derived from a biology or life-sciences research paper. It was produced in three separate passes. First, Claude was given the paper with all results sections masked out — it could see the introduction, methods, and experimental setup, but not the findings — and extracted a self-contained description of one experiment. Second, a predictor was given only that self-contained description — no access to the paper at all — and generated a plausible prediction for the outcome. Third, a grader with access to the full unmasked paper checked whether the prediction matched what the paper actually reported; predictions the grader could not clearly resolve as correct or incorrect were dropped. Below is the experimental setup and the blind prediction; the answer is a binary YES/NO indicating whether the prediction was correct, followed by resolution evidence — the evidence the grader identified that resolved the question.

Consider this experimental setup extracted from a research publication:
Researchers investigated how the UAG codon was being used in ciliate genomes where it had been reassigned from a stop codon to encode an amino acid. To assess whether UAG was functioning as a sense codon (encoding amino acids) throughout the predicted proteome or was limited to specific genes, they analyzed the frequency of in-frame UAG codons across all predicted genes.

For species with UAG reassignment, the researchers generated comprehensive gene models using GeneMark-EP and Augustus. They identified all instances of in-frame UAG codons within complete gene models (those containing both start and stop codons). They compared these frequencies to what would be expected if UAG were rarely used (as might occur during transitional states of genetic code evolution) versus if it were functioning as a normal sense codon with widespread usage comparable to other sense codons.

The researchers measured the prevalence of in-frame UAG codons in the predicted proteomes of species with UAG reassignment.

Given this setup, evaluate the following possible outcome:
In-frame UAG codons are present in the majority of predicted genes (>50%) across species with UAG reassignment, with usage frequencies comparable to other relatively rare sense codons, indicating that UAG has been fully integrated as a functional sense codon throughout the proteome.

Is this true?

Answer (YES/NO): YES